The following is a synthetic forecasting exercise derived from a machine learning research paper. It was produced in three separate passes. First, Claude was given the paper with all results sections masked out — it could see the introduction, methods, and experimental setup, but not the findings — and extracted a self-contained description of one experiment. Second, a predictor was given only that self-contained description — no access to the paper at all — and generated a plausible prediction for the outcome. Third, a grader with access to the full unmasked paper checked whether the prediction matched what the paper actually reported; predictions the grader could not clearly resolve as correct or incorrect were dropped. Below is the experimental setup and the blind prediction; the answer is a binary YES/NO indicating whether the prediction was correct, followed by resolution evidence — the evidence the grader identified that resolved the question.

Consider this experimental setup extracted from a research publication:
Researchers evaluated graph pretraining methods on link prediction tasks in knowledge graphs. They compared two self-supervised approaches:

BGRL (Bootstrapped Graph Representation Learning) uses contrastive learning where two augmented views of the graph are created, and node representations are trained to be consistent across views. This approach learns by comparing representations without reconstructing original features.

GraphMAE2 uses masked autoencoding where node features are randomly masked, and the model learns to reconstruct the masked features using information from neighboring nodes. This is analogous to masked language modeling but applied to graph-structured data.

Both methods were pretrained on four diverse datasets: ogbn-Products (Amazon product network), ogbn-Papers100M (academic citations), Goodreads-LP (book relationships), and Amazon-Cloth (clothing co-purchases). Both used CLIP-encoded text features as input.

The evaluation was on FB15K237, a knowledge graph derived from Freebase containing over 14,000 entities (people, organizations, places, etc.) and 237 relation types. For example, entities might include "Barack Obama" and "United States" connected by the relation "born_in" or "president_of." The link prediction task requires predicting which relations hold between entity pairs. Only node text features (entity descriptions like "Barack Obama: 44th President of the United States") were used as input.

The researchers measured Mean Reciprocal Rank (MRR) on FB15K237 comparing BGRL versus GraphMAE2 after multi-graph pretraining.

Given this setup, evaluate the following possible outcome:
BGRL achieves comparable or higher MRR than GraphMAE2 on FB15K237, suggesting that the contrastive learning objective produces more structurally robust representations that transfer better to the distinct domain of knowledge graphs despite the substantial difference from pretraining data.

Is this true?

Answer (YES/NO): NO